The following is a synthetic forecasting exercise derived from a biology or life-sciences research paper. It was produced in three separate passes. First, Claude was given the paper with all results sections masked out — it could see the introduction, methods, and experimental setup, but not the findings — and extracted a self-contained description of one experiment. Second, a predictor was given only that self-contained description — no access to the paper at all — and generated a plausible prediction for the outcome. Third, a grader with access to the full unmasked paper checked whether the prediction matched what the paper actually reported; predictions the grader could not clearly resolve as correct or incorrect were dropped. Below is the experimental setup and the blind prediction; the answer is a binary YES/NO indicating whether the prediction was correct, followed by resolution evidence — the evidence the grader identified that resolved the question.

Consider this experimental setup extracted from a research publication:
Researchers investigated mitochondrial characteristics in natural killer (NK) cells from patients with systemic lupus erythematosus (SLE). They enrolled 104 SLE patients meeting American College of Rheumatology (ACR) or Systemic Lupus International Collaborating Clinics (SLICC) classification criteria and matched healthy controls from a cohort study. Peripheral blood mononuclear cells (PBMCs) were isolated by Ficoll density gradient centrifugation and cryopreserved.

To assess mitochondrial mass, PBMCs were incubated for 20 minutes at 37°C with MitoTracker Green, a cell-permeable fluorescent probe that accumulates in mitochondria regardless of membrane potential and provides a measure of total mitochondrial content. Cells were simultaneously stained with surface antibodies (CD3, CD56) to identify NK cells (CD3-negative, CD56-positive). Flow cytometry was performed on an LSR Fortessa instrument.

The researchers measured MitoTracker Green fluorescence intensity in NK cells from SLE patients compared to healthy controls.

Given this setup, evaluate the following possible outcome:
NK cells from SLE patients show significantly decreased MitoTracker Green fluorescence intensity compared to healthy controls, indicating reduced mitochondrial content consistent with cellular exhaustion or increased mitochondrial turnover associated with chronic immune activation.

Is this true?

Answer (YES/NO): NO